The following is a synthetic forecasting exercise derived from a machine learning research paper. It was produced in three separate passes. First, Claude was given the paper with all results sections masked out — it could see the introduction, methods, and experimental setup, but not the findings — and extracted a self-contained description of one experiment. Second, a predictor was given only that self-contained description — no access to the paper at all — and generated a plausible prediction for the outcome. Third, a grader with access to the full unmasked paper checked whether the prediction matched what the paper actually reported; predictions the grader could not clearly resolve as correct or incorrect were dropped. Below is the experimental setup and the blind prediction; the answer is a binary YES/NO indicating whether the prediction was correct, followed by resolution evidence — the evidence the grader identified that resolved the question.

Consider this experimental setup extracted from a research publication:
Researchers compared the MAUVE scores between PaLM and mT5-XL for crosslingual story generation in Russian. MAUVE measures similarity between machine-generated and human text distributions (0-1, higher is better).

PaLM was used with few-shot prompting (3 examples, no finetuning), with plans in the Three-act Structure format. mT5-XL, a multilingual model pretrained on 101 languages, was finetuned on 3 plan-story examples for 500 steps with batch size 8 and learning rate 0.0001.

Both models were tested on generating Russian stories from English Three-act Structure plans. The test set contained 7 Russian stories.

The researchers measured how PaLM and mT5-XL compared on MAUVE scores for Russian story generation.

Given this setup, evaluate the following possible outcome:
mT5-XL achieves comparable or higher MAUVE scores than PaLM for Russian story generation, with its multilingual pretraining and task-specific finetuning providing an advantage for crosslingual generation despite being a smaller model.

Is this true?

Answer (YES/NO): NO